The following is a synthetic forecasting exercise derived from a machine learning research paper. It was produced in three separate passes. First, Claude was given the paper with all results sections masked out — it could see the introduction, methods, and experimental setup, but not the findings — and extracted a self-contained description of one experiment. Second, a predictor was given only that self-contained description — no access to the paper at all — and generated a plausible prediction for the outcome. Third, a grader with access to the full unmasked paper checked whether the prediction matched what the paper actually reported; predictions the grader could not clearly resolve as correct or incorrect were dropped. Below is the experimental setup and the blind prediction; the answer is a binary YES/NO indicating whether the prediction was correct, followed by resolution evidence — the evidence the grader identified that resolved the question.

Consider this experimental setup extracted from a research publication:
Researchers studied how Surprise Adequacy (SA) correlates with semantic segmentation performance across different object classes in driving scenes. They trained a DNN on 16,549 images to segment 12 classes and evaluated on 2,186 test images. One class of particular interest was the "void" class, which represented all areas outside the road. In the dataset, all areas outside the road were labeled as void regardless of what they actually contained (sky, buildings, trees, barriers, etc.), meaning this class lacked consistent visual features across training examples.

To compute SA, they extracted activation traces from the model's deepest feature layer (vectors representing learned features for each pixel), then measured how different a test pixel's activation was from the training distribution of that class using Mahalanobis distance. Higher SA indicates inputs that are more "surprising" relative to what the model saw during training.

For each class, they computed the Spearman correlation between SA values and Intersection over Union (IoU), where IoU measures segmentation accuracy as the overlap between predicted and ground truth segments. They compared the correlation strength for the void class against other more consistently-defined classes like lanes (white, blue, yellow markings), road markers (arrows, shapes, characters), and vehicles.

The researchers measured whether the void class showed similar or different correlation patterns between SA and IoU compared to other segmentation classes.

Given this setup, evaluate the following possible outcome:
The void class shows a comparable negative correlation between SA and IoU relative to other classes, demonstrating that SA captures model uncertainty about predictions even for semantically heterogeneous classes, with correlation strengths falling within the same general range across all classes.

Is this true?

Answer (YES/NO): NO